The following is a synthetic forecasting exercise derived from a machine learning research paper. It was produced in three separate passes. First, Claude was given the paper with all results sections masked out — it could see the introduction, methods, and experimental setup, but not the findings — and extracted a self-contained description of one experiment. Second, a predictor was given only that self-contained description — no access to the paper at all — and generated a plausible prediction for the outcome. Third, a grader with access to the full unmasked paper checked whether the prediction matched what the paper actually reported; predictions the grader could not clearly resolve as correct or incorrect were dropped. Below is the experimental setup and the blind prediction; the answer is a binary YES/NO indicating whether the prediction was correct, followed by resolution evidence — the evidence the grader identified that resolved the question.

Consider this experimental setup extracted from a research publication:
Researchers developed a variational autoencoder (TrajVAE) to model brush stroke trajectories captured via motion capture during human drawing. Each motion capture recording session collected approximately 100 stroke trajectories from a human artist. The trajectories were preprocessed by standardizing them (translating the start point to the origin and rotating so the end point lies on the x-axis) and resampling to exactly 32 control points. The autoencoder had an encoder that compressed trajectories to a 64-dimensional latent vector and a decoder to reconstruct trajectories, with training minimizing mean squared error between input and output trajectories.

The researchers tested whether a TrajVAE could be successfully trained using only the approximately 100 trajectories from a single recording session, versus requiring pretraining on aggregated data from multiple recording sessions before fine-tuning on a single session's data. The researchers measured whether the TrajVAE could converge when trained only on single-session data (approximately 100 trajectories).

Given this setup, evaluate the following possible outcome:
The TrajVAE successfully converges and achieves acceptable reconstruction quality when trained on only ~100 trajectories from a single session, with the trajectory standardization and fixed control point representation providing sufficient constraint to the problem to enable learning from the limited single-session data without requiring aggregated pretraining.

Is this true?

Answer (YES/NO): NO